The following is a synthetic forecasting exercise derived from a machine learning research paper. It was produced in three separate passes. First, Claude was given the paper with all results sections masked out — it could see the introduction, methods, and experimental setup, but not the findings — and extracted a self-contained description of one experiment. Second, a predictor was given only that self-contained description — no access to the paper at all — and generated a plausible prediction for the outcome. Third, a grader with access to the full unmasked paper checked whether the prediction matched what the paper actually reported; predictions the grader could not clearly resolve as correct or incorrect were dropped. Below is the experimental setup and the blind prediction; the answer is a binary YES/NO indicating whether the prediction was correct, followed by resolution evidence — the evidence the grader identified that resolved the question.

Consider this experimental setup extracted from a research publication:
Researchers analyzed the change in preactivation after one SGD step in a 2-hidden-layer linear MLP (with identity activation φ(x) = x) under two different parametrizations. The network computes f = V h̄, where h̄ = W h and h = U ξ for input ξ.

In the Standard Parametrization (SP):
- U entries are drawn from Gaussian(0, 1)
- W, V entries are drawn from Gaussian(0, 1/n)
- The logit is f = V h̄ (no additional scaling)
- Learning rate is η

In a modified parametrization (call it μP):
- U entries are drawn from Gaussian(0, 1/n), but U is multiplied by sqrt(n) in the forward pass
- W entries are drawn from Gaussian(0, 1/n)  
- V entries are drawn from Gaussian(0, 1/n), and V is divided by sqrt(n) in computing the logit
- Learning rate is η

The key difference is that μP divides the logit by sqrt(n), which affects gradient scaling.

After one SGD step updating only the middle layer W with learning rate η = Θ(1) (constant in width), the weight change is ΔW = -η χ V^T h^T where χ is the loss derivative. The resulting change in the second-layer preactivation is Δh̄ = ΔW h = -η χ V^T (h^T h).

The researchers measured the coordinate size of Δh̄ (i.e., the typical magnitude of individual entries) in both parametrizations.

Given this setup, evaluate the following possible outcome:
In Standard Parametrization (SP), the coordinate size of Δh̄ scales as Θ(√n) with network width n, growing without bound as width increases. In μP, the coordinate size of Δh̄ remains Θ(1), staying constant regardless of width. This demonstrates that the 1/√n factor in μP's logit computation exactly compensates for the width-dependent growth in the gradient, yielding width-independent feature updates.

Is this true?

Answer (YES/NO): YES